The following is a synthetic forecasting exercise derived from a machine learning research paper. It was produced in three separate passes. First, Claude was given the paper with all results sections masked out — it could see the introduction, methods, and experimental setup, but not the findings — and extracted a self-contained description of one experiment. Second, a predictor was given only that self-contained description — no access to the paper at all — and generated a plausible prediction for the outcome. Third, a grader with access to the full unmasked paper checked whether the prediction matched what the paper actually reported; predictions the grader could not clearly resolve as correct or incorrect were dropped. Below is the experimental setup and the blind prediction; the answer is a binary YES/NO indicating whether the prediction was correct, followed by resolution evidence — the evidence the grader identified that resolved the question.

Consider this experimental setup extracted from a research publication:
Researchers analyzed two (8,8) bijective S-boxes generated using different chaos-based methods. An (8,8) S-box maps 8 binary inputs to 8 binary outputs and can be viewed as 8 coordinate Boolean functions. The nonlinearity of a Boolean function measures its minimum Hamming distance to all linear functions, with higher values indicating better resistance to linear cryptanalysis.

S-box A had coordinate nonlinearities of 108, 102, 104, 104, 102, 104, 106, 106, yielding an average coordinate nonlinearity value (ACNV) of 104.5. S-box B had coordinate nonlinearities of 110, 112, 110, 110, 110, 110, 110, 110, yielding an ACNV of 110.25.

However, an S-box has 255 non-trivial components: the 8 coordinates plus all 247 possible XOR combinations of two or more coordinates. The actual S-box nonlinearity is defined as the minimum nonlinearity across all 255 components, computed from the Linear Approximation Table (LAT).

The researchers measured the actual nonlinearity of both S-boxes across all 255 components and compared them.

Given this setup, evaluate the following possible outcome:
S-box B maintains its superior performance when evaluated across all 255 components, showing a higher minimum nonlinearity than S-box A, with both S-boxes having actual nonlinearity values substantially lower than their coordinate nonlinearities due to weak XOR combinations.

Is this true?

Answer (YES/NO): NO